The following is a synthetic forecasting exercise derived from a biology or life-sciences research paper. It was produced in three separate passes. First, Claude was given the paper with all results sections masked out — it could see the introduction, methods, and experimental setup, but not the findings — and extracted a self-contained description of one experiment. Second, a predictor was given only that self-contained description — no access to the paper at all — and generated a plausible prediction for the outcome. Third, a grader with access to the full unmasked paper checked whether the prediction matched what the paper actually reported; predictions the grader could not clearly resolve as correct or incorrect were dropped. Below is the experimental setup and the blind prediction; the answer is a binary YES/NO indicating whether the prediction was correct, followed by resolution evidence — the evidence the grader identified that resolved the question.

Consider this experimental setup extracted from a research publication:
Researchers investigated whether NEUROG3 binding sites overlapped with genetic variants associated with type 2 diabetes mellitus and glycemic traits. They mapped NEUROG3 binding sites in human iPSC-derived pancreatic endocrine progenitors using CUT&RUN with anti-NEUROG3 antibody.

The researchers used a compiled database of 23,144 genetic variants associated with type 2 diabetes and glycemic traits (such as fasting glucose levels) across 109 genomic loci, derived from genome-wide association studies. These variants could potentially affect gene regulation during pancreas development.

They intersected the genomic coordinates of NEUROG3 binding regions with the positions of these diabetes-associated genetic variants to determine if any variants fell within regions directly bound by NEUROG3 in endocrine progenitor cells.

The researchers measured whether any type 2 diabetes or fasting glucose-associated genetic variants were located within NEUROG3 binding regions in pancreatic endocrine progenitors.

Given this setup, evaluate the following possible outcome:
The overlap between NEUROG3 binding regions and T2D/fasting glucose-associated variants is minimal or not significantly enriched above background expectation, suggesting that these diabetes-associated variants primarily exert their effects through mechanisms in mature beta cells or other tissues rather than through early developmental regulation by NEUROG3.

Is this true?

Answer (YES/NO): NO